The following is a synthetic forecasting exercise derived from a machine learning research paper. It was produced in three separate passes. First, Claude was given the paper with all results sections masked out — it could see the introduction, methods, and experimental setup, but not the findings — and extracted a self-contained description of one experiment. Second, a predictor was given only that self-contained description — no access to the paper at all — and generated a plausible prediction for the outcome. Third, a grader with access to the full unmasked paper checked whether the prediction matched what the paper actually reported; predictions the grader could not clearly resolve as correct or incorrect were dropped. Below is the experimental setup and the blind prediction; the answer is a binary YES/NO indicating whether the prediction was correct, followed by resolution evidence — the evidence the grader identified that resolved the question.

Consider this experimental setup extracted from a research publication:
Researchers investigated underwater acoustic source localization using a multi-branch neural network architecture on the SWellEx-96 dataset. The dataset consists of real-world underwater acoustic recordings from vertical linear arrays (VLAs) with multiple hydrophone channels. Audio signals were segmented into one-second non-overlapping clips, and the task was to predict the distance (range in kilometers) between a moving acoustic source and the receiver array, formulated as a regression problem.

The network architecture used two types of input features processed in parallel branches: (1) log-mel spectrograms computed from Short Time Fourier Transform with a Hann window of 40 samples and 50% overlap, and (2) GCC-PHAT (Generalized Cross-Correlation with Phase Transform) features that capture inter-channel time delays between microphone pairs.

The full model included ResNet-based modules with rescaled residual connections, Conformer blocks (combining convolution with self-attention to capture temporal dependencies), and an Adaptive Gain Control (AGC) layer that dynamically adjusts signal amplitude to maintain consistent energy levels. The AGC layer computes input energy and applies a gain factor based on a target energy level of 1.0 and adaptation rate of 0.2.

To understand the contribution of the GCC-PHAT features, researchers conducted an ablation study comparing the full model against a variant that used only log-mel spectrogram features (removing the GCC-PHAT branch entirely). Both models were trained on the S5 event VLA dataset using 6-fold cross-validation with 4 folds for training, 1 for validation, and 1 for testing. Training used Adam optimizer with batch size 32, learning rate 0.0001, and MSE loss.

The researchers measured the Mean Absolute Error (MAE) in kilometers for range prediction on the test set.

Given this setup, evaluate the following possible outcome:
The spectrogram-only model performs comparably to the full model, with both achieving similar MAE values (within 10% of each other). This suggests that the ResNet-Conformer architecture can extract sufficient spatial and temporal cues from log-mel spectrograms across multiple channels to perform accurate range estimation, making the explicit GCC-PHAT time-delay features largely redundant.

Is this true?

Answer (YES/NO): NO